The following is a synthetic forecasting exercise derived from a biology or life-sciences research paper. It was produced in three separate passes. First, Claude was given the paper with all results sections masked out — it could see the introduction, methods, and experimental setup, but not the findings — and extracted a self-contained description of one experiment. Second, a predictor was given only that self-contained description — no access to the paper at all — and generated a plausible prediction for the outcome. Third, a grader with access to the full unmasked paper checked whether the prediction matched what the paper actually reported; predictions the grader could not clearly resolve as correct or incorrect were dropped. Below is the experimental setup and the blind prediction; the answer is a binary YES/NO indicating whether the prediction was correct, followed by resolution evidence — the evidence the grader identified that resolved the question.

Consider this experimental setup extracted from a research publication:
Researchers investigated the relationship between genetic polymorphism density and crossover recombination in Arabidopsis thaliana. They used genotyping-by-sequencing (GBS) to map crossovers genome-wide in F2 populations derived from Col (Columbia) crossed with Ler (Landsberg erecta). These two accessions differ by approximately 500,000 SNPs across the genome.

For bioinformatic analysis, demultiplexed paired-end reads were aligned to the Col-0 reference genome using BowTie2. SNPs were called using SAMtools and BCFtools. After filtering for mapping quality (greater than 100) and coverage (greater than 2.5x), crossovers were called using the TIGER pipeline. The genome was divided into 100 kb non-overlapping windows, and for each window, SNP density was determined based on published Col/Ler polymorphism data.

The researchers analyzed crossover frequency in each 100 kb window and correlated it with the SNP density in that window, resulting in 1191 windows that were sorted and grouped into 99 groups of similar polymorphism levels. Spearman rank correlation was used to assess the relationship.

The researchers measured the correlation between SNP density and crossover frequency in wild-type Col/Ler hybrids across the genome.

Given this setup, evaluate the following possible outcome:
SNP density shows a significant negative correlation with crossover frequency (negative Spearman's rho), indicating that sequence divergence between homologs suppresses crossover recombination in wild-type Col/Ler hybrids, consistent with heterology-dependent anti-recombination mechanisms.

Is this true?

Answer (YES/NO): NO